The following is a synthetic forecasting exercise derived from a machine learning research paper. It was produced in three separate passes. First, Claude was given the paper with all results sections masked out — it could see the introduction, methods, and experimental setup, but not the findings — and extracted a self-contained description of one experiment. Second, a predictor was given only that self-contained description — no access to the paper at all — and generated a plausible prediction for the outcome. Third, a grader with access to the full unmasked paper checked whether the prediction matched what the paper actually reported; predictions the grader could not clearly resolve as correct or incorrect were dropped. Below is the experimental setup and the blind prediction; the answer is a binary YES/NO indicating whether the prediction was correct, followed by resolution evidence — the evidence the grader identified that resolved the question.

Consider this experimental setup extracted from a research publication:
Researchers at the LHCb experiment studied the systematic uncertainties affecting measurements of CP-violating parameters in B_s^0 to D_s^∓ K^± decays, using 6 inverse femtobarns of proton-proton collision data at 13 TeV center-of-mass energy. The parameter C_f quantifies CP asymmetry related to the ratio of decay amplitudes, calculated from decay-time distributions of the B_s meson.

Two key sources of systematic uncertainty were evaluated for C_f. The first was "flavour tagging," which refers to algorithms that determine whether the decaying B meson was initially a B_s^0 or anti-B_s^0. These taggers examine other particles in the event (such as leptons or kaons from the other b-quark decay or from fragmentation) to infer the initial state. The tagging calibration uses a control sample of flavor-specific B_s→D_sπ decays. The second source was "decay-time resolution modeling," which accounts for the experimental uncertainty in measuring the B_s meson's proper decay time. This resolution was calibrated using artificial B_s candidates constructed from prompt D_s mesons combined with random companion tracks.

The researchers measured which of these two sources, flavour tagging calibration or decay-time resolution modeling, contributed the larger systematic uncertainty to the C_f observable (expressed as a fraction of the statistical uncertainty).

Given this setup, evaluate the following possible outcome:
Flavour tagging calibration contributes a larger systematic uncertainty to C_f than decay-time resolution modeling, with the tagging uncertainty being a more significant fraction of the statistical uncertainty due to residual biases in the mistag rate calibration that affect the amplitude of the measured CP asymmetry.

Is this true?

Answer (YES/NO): YES